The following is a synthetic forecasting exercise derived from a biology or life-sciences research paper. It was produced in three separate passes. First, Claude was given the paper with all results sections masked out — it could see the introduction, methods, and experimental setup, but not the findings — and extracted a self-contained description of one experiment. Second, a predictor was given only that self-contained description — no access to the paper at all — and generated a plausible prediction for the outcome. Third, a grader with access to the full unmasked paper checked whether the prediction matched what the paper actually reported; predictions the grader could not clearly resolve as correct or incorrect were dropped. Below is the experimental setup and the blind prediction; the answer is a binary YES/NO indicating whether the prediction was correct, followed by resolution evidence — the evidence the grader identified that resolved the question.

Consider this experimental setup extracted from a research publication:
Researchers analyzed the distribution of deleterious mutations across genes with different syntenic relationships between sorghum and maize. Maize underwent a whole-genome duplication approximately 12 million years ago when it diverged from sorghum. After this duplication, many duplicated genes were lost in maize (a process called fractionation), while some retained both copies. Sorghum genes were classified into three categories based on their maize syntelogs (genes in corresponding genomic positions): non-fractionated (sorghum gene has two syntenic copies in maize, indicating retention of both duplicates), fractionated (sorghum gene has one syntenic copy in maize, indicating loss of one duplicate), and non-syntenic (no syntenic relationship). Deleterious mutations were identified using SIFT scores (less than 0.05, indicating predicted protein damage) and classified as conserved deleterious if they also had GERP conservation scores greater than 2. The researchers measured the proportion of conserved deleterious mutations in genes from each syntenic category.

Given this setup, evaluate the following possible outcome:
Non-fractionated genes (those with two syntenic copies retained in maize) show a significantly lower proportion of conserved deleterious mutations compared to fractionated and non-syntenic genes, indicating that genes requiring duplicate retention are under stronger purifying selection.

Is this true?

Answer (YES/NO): NO